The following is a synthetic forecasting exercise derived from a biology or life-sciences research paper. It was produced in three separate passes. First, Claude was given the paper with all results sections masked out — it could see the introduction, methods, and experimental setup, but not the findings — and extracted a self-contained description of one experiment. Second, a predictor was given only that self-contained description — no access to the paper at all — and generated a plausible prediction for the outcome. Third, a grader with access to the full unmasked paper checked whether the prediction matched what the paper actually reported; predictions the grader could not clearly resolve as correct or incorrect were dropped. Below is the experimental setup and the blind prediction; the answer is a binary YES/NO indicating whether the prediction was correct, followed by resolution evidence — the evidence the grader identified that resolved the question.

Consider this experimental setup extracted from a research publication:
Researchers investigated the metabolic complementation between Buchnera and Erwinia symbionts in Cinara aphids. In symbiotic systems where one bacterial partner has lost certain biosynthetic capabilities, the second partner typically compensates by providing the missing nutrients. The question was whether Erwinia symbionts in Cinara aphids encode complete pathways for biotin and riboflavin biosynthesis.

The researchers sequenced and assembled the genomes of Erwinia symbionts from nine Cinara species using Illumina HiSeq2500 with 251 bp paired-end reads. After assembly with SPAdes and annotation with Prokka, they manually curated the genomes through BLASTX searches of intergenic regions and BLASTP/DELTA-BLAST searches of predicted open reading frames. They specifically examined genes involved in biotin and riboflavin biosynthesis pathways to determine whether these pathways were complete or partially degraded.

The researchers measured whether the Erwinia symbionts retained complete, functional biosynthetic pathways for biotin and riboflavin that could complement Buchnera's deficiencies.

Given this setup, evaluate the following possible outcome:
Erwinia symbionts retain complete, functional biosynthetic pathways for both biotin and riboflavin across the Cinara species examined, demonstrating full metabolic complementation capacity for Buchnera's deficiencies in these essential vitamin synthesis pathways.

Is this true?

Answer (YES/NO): NO